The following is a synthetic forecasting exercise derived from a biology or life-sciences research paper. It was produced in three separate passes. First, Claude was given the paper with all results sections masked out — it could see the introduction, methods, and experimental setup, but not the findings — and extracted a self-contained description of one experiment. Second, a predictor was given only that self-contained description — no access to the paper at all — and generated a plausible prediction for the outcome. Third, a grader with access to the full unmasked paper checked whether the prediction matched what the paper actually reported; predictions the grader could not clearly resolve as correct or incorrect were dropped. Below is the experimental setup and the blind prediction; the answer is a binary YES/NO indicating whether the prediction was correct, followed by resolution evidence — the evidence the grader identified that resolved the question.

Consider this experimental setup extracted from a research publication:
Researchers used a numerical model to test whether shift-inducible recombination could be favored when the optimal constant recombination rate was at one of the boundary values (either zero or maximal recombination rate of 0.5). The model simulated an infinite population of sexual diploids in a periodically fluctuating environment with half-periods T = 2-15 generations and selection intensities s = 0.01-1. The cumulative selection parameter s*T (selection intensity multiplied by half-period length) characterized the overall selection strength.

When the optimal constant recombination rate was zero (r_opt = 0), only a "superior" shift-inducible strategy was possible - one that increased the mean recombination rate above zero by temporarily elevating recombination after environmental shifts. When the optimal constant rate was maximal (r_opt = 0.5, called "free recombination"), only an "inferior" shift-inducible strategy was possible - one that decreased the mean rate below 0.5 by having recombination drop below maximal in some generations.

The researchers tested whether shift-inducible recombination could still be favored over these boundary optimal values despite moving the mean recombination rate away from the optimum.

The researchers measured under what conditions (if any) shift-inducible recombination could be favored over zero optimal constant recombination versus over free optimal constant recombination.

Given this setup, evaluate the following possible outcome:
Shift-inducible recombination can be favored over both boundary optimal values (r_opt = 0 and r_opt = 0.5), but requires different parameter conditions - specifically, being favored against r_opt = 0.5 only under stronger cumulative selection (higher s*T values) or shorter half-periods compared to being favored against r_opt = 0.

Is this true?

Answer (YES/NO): NO